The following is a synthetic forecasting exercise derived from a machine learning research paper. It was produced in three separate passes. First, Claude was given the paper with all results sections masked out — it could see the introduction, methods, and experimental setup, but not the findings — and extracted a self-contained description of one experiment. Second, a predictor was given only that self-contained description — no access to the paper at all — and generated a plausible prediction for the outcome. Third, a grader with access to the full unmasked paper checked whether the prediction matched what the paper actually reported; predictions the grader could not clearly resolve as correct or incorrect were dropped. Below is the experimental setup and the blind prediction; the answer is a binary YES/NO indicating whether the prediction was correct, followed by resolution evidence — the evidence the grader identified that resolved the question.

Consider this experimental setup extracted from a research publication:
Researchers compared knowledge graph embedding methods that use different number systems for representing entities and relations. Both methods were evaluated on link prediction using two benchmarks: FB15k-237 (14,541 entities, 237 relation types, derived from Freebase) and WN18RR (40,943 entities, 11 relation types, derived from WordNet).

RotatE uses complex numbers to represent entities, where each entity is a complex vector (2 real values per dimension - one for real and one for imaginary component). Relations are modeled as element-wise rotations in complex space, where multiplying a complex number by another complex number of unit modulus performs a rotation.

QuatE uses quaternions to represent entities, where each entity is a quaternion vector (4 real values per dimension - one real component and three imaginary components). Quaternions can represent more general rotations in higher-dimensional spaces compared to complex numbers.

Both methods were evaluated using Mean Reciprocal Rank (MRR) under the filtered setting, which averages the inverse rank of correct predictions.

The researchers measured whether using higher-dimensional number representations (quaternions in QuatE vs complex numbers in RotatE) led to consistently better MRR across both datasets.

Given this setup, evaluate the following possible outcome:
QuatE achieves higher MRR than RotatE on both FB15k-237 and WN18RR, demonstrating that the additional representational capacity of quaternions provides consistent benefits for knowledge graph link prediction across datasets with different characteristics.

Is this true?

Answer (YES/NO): NO